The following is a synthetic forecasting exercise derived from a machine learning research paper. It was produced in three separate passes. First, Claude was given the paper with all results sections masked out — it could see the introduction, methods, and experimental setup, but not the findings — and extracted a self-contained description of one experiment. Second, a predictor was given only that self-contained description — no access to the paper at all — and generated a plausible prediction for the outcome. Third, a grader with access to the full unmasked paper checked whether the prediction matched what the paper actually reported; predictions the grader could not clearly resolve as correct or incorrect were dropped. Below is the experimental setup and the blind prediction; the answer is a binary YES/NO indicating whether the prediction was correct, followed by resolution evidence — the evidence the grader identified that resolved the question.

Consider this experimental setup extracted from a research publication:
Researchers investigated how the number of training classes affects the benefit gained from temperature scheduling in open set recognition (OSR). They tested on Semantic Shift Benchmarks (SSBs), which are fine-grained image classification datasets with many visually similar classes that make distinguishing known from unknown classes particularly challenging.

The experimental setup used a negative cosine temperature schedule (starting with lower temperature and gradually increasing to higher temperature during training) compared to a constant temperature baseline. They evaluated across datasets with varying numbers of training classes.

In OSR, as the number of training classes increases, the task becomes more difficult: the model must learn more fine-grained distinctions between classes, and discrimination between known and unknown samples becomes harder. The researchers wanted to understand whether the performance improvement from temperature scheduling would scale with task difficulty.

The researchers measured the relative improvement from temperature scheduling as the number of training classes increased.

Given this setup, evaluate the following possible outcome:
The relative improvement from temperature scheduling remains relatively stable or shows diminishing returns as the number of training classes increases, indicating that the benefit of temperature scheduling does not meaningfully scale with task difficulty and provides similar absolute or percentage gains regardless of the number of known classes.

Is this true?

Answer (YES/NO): NO